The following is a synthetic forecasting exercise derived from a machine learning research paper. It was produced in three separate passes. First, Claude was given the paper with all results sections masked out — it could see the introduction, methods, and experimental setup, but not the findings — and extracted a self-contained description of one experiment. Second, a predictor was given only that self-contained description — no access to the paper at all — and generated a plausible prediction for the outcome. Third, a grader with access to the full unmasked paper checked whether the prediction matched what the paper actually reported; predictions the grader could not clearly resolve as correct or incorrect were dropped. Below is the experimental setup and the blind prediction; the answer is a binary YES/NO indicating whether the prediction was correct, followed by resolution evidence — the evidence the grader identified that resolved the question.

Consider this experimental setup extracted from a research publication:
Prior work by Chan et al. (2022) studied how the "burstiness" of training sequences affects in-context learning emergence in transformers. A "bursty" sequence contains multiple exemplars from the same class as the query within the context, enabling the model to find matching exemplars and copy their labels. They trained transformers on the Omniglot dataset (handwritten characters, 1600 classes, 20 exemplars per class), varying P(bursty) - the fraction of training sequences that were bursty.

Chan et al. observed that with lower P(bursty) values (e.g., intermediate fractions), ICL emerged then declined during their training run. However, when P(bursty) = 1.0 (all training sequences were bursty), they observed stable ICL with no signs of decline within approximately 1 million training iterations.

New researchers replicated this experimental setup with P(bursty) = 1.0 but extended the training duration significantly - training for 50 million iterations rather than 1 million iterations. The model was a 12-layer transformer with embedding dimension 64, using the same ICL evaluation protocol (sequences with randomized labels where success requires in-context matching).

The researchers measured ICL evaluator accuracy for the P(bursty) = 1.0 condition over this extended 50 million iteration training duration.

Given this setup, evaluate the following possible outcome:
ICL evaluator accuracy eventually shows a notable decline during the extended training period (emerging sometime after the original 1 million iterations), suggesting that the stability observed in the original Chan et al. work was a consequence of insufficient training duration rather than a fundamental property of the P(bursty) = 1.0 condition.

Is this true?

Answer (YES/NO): YES